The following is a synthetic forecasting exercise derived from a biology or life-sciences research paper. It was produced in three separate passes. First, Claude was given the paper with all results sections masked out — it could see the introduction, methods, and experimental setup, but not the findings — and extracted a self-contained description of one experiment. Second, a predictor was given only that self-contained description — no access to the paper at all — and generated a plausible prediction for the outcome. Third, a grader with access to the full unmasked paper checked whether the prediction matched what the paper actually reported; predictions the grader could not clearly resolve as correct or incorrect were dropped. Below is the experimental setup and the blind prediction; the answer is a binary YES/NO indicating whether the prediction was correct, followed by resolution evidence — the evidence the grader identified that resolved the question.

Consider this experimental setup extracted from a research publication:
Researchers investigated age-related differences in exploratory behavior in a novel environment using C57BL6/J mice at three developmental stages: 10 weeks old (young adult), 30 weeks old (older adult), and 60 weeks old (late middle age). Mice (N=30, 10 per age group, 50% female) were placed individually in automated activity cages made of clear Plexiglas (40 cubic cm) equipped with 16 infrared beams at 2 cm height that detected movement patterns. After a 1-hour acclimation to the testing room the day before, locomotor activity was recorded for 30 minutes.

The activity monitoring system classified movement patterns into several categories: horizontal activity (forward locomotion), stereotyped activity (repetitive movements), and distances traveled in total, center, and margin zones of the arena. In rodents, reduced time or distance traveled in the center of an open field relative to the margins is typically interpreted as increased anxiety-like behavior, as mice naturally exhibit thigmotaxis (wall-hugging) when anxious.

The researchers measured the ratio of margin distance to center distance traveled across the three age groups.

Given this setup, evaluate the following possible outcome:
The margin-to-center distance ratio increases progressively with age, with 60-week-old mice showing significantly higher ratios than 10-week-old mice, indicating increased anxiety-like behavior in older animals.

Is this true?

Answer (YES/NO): NO